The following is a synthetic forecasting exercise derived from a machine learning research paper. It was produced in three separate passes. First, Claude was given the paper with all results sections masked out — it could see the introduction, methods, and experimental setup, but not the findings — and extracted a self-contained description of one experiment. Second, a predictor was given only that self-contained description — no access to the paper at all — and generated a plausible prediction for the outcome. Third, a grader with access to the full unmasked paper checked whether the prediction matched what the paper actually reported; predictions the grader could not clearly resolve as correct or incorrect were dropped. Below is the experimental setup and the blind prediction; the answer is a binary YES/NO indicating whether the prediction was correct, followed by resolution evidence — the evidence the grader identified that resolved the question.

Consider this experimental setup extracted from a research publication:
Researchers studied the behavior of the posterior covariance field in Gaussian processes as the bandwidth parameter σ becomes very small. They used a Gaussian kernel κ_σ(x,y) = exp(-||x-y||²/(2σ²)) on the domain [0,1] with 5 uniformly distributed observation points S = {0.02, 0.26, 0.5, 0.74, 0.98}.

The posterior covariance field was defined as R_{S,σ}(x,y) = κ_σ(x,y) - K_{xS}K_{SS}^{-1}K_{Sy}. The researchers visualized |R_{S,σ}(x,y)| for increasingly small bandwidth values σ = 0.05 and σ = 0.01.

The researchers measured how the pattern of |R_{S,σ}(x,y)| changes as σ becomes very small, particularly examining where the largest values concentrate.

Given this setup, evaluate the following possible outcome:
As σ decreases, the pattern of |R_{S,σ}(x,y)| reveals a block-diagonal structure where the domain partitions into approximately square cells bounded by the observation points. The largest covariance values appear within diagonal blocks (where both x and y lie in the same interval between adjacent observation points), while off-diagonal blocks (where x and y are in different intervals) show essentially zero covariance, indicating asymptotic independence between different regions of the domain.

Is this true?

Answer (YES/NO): NO